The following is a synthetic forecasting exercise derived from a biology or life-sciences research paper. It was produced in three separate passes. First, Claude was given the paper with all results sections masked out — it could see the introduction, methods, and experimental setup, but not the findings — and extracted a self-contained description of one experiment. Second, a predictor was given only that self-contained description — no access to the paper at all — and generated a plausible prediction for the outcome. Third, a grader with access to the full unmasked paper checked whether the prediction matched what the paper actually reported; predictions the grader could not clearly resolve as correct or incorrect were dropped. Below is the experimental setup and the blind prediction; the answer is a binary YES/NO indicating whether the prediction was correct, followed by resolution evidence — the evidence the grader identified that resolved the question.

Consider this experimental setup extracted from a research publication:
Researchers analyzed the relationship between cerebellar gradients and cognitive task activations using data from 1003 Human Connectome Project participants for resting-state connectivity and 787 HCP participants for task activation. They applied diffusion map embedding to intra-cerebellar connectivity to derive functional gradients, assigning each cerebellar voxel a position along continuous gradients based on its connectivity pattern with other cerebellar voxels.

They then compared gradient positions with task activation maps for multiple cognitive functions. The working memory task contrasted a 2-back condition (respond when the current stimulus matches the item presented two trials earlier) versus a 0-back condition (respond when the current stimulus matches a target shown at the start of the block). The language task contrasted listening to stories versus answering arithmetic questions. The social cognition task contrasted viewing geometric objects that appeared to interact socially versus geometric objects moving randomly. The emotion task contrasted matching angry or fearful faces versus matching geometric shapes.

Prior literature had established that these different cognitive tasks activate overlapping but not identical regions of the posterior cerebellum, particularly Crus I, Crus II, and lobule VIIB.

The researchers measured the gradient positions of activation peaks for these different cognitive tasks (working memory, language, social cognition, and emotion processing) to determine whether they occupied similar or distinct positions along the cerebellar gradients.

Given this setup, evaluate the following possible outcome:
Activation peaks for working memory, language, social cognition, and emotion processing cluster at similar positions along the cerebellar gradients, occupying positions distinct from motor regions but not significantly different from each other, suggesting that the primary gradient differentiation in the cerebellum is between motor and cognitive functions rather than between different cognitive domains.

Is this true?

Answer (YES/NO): NO